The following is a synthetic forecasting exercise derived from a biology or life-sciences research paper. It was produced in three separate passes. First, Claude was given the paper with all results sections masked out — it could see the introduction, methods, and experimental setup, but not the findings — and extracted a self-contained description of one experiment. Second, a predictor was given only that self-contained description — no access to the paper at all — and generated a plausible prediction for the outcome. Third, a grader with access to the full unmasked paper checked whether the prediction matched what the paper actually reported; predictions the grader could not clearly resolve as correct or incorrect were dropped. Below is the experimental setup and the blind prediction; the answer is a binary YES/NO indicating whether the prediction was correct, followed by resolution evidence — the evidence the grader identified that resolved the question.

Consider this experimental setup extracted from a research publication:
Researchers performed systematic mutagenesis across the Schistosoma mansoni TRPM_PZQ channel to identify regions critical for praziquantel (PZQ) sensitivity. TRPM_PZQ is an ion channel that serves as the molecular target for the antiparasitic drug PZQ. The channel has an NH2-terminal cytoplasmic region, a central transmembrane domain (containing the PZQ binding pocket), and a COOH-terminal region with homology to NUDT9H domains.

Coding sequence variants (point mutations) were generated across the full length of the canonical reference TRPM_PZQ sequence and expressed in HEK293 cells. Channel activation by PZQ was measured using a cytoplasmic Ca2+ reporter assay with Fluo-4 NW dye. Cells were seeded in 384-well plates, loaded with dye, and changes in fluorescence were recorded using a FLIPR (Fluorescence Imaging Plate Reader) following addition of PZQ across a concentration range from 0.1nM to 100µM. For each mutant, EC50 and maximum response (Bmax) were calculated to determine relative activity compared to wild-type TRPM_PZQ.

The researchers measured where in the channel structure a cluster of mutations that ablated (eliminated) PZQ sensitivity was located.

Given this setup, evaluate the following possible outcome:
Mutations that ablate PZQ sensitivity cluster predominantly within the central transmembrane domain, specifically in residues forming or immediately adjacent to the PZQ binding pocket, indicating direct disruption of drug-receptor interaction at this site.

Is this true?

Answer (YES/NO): NO